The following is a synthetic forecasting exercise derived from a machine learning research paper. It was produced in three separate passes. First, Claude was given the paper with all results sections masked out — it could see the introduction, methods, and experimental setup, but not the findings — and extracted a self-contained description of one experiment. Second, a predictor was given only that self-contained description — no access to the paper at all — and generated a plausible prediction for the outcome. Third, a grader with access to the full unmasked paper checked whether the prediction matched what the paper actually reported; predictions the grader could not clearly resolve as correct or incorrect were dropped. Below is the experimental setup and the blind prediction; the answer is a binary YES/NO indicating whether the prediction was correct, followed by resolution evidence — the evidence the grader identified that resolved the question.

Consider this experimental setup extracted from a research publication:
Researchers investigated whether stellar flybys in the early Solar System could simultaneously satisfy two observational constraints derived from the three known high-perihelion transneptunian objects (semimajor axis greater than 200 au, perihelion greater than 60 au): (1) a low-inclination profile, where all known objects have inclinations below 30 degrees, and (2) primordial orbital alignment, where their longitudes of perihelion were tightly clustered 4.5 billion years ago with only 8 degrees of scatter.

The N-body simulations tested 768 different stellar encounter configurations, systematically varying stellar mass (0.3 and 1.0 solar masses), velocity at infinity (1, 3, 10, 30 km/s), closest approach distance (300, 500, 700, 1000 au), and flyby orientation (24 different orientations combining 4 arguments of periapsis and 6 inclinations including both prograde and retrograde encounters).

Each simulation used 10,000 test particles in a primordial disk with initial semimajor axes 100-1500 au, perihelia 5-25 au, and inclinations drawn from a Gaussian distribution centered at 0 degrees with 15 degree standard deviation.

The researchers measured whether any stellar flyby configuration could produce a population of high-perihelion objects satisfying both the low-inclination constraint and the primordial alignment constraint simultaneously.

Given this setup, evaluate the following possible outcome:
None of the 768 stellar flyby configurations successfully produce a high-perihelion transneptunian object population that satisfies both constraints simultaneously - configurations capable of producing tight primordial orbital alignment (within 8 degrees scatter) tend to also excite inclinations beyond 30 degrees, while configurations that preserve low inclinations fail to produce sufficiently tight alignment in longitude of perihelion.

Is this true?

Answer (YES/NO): NO